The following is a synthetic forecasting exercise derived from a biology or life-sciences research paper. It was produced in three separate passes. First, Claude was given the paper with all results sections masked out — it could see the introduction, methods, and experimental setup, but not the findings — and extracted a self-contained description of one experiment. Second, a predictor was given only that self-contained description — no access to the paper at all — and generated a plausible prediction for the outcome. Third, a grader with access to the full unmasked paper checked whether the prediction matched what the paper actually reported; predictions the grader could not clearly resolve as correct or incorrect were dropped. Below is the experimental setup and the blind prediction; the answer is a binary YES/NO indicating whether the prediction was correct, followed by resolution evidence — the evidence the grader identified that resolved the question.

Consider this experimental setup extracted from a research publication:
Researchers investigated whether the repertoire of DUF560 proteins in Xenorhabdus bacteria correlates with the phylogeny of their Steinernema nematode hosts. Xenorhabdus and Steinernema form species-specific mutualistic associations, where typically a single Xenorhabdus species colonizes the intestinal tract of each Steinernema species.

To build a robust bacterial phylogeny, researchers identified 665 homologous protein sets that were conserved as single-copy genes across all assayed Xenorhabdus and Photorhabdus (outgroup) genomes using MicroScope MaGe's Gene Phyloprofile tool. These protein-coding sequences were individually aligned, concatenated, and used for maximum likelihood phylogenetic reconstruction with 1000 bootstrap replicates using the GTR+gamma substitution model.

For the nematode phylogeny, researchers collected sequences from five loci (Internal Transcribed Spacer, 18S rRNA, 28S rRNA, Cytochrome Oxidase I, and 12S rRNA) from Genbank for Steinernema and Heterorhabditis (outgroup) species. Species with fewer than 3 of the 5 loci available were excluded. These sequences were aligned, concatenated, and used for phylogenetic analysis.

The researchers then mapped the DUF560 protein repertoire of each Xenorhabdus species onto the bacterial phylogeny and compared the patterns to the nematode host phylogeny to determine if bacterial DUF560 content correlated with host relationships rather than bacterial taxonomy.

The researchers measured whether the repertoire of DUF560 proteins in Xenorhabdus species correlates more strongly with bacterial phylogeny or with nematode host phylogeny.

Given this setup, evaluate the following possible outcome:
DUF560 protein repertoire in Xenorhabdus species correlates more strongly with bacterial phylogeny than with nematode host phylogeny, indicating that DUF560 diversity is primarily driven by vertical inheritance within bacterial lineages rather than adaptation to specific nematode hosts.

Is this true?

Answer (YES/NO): NO